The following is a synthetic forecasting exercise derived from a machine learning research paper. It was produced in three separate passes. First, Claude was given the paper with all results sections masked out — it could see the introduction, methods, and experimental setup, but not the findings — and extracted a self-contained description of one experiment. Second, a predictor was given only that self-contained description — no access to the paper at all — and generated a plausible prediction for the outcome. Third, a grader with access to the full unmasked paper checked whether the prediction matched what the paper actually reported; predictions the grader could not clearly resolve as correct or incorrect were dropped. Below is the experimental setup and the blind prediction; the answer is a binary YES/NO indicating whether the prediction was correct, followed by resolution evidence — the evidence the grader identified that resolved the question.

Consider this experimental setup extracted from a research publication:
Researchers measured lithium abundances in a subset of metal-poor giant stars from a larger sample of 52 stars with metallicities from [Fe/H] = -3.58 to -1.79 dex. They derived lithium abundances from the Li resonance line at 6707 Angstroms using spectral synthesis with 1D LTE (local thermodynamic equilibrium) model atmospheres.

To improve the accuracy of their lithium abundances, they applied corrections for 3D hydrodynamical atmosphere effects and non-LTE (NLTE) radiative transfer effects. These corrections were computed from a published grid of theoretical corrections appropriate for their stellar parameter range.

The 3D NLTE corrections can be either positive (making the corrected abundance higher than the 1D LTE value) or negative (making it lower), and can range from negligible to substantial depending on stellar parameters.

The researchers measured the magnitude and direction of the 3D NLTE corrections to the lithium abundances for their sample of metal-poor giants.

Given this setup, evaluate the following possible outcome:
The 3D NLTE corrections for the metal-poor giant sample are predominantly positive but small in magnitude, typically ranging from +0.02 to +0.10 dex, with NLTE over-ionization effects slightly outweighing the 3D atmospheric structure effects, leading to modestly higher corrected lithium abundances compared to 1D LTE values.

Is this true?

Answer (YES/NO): NO